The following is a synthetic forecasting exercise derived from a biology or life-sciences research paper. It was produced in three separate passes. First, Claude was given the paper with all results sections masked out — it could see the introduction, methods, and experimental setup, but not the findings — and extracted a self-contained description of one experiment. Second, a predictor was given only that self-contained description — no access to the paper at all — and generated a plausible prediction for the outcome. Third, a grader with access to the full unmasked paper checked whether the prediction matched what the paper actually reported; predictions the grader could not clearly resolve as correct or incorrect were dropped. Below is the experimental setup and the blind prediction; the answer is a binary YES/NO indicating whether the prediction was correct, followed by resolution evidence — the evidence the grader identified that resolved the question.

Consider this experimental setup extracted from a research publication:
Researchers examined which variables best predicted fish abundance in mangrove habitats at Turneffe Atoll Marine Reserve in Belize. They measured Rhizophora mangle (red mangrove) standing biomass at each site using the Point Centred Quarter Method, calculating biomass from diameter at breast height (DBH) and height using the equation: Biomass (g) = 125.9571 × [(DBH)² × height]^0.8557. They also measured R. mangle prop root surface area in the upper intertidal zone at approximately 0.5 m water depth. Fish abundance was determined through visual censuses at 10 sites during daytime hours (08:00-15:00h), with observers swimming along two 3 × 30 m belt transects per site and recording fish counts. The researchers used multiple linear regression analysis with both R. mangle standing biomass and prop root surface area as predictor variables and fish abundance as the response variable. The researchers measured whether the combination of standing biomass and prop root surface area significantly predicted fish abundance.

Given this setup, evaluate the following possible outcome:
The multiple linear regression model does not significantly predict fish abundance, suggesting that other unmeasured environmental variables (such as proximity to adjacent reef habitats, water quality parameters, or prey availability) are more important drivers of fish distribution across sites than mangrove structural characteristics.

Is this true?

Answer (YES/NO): NO